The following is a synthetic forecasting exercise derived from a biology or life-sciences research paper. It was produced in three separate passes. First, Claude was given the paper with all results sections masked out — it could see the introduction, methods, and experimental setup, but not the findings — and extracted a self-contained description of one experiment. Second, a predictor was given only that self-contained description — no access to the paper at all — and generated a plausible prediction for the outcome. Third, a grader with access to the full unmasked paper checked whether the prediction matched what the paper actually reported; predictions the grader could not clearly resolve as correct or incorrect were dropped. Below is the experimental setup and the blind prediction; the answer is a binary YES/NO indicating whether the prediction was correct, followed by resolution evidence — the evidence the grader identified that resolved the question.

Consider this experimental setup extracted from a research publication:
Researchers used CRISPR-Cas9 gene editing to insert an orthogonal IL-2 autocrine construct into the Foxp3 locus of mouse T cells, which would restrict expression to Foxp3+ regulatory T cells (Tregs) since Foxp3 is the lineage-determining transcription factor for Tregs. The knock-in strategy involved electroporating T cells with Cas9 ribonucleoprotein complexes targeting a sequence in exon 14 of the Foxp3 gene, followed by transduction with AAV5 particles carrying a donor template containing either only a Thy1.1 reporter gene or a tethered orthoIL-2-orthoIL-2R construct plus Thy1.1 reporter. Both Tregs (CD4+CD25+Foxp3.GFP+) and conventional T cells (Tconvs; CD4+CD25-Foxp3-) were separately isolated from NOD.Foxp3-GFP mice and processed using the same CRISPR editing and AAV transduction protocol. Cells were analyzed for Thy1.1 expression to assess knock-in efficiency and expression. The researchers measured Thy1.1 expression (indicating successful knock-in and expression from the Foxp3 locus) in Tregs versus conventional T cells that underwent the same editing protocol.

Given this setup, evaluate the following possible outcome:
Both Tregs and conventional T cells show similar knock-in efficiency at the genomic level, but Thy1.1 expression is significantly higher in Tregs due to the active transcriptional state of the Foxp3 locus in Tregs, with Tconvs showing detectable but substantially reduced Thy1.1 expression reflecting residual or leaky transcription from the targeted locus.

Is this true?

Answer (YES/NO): NO